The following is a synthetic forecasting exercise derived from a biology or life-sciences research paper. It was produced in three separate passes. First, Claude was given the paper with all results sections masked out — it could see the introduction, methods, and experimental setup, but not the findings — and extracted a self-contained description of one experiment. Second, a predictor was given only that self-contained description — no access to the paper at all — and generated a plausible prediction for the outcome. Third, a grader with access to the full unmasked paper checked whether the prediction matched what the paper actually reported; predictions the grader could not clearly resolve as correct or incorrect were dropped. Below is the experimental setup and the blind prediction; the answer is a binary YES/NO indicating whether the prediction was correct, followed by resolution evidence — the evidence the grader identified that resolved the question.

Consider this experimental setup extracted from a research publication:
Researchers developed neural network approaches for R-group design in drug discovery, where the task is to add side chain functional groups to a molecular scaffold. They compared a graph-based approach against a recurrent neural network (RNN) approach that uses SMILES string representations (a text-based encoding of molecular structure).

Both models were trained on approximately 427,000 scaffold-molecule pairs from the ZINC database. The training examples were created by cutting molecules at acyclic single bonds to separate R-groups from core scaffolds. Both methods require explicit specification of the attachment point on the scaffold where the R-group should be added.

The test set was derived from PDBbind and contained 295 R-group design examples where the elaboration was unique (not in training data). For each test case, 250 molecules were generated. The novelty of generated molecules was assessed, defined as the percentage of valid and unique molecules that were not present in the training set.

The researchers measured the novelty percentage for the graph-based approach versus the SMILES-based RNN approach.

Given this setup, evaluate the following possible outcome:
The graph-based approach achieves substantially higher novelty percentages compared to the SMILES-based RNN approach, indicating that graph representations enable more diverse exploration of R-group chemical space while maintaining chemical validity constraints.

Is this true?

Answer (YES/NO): YES